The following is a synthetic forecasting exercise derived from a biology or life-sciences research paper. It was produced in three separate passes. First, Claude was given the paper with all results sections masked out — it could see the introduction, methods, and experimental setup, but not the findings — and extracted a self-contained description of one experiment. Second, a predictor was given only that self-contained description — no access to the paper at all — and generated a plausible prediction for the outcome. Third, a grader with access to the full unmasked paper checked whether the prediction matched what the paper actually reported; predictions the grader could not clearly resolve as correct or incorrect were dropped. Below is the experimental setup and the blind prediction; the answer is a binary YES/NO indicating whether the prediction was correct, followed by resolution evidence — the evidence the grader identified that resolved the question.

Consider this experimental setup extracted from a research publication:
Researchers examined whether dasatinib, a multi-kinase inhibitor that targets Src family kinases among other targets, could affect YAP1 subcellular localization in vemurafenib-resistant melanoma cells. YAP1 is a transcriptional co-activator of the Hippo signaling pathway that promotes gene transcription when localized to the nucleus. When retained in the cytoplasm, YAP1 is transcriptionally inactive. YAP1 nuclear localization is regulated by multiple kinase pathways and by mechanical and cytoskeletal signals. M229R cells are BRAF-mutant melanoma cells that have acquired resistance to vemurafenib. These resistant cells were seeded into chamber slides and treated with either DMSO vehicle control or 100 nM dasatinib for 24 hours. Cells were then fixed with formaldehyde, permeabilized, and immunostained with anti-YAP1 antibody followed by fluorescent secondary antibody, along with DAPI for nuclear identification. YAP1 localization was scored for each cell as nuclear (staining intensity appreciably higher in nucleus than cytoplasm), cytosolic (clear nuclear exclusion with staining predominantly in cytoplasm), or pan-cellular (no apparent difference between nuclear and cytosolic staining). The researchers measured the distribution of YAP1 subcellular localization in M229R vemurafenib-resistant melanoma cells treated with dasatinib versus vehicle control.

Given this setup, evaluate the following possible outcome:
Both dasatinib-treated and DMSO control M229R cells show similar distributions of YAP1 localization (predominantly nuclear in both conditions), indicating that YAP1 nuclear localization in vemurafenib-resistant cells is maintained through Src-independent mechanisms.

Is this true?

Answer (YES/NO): NO